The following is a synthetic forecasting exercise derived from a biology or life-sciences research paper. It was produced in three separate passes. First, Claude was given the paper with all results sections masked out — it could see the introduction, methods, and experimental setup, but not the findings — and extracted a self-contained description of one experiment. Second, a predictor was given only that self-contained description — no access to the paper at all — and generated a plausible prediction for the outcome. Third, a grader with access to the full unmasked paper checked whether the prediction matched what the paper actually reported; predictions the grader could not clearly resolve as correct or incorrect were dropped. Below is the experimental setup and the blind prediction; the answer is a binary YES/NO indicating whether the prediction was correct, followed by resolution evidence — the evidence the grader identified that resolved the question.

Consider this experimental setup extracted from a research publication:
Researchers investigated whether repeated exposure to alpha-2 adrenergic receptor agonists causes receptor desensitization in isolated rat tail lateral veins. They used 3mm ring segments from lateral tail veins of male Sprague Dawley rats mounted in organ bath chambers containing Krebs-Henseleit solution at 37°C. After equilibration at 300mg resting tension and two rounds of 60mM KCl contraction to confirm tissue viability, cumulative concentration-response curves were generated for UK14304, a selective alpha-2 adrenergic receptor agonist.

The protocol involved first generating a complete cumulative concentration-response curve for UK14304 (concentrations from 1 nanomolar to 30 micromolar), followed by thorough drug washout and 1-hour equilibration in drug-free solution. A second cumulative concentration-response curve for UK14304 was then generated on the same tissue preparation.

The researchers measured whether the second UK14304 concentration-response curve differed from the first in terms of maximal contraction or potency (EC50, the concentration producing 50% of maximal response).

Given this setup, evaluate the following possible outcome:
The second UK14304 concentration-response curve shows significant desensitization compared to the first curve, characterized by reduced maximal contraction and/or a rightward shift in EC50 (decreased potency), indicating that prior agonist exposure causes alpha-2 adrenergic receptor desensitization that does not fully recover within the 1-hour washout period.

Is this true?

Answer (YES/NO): NO